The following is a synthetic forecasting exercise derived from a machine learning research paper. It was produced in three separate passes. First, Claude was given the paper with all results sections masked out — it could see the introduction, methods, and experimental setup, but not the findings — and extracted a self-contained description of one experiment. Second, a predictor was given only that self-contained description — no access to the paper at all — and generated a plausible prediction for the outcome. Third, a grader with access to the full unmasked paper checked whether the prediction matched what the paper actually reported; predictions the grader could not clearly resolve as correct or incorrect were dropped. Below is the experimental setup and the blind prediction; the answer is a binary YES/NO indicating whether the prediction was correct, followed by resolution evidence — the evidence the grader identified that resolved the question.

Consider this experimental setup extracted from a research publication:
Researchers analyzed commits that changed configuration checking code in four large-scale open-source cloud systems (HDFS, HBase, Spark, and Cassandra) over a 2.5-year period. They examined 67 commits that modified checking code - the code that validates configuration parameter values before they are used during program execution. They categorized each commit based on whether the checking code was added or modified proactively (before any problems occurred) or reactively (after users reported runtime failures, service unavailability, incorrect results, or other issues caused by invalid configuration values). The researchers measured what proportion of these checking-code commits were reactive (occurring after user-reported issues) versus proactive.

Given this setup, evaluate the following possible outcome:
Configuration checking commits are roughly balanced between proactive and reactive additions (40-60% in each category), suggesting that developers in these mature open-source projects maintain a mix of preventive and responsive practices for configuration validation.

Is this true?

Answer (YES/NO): NO